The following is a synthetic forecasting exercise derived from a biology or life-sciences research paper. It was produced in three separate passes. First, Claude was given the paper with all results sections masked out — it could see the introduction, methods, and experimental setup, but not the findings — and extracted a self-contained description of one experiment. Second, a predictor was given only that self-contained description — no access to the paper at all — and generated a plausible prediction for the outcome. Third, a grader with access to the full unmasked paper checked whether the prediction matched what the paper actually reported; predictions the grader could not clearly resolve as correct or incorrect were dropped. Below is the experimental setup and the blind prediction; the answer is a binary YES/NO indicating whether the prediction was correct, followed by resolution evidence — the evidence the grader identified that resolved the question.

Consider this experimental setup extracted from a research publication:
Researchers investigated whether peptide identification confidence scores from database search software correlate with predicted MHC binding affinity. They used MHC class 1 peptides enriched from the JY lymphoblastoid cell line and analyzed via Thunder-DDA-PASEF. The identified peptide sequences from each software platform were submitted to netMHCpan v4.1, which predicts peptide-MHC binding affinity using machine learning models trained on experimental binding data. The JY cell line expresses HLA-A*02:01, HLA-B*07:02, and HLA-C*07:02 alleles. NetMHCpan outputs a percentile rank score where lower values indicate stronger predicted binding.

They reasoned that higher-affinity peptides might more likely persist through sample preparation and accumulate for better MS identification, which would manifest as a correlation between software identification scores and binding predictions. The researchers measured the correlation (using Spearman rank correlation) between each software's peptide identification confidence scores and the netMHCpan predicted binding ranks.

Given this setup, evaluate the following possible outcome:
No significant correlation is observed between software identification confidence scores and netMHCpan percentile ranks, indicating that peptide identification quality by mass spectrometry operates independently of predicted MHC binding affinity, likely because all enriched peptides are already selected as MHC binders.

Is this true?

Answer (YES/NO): YES